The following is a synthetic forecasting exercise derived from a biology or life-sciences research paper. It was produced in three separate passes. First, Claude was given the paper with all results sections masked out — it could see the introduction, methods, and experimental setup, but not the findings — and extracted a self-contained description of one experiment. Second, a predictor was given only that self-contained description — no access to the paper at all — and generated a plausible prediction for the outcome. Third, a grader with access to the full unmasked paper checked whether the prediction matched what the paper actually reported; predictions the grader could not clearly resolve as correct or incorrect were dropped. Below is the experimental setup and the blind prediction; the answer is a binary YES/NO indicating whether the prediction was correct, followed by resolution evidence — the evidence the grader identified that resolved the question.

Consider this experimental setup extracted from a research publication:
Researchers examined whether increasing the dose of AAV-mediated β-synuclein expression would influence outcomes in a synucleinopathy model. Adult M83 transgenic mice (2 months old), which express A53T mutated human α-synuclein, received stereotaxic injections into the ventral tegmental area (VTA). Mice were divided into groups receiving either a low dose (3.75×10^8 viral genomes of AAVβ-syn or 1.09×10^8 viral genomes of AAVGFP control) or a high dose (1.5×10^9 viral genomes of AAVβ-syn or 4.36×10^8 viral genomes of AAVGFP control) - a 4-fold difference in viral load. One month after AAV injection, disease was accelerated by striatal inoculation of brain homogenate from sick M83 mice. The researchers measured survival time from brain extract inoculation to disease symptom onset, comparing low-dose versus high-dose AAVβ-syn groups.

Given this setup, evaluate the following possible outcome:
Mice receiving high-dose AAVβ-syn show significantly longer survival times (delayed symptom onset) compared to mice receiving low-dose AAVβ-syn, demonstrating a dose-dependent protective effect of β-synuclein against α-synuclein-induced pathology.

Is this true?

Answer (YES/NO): NO